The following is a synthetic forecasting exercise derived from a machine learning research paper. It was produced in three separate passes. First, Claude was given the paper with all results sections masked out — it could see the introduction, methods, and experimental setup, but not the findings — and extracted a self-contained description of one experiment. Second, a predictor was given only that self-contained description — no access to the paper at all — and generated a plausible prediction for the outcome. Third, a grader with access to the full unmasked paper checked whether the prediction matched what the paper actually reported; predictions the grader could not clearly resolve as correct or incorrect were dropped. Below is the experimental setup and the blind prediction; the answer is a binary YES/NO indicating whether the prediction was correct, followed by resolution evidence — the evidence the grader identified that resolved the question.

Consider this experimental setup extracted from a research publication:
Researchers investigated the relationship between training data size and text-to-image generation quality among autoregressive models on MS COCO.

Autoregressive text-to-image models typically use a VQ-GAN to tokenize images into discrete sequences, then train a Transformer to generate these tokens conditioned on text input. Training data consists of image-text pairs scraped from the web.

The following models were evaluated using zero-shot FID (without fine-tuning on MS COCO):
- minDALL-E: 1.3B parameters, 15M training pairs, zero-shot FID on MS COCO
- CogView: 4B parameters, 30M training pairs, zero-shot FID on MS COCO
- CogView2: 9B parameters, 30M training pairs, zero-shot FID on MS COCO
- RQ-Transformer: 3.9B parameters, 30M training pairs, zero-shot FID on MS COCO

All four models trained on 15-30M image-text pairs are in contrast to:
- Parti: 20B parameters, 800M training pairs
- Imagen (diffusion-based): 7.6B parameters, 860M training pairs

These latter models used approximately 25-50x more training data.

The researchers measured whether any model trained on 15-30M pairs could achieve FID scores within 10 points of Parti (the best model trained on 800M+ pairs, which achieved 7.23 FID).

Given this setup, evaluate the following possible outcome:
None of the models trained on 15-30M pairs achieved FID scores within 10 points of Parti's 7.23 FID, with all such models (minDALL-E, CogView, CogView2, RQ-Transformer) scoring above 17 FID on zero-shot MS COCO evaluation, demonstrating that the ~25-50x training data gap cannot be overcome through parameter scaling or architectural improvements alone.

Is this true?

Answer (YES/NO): NO